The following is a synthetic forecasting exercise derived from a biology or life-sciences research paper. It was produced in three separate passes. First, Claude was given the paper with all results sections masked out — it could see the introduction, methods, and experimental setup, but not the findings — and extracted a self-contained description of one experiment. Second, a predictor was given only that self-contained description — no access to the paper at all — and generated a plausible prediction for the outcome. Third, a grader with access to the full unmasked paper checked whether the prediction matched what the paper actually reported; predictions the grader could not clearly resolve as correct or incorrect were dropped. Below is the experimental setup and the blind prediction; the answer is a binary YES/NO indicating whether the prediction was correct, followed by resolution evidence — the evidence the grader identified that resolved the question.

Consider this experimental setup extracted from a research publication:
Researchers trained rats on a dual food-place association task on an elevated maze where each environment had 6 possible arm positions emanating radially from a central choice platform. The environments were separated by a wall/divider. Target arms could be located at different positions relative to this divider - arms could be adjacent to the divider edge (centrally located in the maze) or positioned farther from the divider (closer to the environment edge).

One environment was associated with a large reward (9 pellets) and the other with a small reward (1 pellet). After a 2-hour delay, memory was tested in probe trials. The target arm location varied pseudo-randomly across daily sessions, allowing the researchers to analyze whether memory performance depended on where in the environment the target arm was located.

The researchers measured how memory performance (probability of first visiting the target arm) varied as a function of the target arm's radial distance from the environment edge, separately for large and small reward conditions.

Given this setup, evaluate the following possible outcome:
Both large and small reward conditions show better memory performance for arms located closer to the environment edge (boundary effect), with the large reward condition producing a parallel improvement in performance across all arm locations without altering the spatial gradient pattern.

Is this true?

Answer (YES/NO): NO